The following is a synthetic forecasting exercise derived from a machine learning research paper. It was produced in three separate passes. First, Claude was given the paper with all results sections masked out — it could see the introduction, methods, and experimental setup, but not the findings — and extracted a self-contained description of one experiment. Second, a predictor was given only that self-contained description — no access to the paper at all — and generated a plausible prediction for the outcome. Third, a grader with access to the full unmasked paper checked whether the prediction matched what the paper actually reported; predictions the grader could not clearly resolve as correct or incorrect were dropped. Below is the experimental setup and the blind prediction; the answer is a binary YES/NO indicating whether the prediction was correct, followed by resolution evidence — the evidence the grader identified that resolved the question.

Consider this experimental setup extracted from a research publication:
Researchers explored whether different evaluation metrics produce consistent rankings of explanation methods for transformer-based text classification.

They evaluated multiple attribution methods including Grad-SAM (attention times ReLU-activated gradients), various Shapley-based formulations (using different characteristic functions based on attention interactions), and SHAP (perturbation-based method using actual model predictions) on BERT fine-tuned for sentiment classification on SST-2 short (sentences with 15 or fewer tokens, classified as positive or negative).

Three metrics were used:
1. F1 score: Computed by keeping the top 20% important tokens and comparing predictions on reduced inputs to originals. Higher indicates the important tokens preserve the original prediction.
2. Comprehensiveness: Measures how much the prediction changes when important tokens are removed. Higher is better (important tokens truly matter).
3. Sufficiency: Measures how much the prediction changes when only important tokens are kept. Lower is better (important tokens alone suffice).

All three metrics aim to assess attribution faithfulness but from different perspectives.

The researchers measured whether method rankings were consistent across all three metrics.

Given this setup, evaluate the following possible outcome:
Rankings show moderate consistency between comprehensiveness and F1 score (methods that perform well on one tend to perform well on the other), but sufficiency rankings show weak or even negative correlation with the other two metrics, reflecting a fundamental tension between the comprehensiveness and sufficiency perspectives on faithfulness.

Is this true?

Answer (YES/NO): NO